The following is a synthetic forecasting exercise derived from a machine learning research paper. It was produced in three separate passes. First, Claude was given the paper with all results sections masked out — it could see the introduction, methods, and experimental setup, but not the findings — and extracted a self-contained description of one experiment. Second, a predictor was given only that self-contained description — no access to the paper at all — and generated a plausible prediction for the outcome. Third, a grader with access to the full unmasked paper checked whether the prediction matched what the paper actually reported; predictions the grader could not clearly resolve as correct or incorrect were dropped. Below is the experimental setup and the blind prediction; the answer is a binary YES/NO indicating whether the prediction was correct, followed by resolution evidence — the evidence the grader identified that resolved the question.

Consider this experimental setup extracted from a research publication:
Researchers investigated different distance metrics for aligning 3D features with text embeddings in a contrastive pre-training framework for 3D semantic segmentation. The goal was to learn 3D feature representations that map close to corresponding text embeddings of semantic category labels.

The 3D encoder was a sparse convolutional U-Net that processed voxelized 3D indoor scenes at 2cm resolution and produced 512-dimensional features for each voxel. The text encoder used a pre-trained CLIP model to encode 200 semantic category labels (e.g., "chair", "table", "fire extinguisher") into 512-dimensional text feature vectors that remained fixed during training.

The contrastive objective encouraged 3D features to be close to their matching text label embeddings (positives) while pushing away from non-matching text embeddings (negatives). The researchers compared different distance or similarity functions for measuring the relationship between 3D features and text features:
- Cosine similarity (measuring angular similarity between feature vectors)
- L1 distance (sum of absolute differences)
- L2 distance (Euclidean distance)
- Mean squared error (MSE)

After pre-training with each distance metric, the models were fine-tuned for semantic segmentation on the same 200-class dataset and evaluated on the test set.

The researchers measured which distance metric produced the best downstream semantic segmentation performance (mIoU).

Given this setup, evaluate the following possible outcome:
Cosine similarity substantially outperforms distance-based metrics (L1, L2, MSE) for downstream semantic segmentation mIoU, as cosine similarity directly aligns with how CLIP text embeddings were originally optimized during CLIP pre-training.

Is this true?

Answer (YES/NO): YES